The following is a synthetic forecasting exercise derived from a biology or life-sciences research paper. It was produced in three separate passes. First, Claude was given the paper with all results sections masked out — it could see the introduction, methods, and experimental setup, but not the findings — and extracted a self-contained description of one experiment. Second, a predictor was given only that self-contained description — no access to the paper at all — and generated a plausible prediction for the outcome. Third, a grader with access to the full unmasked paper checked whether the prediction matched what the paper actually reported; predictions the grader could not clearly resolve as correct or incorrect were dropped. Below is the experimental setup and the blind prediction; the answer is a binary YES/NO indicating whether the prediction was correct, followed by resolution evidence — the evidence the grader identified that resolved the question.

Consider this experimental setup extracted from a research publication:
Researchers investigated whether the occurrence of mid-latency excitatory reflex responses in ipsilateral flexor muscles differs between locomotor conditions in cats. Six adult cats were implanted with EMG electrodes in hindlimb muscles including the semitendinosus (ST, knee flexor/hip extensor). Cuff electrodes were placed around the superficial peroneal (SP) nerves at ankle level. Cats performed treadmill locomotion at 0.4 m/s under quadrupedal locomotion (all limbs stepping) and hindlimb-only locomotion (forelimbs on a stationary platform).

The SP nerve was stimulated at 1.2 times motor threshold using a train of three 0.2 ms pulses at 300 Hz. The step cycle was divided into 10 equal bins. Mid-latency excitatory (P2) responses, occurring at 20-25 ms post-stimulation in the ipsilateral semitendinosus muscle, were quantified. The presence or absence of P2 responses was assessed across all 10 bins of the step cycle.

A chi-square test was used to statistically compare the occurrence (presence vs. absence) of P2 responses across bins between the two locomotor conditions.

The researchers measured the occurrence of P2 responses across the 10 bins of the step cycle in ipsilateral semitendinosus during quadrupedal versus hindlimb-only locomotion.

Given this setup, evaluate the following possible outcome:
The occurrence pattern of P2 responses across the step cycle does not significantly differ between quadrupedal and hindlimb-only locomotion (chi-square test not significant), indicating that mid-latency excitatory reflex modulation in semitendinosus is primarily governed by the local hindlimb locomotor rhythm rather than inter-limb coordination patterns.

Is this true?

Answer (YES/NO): YES